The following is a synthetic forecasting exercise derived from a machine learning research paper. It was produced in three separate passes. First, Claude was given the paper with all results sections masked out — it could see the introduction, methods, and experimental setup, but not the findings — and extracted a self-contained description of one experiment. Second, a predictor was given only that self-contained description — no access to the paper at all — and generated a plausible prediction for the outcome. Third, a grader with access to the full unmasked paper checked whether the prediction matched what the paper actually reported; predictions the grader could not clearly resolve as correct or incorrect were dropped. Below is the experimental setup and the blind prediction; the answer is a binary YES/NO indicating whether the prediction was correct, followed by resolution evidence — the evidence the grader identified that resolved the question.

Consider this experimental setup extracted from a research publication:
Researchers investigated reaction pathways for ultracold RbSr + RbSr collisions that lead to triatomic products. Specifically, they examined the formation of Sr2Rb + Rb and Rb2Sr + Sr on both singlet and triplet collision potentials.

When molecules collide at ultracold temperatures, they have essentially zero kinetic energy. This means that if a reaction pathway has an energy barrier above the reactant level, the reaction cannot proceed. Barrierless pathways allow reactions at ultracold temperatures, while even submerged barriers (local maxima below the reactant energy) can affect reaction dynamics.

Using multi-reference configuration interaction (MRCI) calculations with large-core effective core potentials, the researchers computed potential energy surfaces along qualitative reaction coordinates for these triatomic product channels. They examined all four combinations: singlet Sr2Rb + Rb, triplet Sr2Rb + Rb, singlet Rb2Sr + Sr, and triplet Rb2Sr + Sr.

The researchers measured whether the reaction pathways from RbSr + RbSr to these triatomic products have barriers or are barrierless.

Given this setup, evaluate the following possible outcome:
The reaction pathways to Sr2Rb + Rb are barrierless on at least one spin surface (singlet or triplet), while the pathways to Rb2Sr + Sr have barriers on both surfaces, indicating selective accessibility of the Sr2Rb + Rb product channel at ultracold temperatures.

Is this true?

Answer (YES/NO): NO